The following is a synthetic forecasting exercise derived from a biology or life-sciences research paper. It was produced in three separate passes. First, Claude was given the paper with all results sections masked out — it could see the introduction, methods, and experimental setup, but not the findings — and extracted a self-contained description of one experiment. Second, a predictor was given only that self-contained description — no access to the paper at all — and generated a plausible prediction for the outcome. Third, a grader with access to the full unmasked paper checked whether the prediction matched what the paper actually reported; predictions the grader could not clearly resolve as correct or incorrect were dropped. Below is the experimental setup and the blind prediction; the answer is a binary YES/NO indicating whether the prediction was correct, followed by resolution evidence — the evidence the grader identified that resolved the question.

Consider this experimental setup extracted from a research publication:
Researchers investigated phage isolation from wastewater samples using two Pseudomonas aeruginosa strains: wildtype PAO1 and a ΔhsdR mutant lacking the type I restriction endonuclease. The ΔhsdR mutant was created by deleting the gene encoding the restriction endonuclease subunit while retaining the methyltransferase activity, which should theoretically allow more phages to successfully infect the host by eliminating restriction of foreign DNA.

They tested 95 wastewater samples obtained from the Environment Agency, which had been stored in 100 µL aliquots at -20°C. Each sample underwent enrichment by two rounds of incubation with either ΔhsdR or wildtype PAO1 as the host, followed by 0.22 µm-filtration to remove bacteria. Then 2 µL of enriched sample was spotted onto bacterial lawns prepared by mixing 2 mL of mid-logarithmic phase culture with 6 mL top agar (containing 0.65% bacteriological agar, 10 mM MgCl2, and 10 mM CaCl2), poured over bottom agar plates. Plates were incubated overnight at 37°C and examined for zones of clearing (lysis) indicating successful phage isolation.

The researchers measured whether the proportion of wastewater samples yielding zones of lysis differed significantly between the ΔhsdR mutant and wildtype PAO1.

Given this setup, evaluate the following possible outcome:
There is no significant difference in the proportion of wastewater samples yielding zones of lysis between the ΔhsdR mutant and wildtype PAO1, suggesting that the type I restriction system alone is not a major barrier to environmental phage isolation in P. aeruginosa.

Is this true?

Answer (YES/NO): YES